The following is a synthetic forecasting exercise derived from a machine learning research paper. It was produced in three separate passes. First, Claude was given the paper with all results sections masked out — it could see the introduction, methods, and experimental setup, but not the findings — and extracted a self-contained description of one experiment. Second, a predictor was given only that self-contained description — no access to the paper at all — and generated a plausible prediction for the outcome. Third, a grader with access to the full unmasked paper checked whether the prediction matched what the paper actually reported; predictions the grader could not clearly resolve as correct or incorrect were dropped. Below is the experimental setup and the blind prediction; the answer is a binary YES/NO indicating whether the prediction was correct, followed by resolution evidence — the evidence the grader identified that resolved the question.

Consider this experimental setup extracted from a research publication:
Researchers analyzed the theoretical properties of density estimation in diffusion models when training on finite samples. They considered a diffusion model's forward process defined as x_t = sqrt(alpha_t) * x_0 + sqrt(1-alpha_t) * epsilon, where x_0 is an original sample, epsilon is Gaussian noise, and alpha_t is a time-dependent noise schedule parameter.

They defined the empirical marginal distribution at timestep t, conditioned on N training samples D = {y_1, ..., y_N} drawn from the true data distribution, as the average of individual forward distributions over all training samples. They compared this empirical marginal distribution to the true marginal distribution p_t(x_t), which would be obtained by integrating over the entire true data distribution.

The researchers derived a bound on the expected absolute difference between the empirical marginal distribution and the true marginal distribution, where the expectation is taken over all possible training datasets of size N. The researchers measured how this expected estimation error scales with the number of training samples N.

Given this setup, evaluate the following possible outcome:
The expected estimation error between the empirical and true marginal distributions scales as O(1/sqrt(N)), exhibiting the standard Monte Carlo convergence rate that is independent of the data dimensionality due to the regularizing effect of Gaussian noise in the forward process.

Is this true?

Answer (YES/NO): YES